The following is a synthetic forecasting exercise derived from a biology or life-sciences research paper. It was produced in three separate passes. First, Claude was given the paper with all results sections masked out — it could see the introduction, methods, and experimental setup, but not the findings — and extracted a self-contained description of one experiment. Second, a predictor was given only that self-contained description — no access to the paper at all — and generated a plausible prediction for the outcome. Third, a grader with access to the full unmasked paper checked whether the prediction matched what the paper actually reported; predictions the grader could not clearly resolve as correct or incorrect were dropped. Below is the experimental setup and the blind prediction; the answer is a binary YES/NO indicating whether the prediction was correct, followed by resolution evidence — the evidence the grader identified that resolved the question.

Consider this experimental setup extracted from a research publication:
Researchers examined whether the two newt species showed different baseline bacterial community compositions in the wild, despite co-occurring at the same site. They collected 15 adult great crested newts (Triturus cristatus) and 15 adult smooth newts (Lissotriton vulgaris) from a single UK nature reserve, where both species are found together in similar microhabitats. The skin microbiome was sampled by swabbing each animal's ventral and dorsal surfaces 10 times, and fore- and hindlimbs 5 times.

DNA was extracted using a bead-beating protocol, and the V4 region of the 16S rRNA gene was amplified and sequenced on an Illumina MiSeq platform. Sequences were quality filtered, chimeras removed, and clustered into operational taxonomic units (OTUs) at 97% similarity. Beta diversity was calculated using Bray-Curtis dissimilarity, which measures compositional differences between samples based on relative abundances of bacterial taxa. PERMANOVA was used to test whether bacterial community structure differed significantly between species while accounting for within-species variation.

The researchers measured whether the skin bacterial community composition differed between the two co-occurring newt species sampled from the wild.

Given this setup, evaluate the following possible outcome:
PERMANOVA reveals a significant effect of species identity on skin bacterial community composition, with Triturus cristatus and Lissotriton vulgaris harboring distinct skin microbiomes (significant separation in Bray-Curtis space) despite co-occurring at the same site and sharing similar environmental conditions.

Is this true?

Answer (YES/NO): YES